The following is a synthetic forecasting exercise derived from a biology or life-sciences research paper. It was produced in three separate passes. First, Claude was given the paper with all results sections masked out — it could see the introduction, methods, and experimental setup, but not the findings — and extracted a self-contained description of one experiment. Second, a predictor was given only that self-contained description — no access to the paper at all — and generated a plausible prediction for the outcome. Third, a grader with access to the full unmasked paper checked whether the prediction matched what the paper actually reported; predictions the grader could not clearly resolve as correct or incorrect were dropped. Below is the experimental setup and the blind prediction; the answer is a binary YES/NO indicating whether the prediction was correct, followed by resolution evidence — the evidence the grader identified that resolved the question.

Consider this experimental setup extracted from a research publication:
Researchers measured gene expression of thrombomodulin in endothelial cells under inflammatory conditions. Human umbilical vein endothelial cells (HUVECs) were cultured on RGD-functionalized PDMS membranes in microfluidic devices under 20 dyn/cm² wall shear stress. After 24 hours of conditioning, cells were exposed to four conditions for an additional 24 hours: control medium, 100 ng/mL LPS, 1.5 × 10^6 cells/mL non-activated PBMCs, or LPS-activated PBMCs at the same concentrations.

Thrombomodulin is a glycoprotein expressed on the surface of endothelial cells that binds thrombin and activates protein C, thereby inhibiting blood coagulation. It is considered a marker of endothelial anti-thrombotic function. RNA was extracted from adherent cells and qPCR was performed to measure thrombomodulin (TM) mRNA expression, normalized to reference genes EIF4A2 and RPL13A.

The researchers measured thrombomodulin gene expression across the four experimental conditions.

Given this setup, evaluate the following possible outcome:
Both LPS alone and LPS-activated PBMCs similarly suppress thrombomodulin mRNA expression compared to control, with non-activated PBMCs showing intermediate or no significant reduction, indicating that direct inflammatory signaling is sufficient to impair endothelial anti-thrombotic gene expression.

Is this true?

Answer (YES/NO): NO